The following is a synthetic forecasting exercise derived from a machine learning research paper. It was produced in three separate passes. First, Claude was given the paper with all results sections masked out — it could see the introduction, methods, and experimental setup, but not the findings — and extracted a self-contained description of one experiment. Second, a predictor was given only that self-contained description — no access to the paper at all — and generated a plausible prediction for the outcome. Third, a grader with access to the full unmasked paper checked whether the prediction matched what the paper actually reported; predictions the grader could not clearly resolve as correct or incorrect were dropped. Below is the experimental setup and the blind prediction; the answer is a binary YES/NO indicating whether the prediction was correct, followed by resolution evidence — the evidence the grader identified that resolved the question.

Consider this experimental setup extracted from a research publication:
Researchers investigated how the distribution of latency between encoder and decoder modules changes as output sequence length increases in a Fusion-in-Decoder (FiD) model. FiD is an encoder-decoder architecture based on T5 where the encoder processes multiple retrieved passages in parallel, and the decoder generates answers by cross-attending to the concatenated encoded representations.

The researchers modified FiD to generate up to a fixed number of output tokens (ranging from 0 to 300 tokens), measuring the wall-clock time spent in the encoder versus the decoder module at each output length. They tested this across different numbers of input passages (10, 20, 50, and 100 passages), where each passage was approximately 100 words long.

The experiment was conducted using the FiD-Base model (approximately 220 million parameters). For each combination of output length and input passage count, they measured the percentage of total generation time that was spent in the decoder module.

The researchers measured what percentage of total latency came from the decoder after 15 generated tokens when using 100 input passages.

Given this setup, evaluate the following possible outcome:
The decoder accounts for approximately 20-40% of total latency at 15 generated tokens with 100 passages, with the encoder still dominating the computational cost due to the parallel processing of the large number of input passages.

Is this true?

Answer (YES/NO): NO